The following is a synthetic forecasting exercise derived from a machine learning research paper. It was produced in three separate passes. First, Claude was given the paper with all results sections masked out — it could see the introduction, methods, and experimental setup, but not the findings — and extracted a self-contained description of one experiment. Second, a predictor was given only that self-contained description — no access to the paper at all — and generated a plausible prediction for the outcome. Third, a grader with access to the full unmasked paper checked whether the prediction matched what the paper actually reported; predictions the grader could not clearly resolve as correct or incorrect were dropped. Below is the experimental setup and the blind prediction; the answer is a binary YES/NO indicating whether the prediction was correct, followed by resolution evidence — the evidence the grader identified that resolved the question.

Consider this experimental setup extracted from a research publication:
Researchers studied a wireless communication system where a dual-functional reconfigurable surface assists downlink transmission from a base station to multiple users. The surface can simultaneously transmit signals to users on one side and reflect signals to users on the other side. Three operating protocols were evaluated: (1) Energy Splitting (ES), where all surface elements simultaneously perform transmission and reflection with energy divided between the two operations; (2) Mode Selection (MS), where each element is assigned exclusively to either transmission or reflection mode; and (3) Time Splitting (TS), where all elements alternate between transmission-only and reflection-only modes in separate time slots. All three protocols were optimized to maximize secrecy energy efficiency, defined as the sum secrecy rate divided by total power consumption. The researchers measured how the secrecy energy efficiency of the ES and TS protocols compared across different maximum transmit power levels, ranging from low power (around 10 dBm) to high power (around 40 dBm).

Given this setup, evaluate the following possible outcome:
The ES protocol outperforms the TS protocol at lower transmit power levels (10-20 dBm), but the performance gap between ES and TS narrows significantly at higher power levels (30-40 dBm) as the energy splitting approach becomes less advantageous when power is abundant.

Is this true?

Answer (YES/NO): NO